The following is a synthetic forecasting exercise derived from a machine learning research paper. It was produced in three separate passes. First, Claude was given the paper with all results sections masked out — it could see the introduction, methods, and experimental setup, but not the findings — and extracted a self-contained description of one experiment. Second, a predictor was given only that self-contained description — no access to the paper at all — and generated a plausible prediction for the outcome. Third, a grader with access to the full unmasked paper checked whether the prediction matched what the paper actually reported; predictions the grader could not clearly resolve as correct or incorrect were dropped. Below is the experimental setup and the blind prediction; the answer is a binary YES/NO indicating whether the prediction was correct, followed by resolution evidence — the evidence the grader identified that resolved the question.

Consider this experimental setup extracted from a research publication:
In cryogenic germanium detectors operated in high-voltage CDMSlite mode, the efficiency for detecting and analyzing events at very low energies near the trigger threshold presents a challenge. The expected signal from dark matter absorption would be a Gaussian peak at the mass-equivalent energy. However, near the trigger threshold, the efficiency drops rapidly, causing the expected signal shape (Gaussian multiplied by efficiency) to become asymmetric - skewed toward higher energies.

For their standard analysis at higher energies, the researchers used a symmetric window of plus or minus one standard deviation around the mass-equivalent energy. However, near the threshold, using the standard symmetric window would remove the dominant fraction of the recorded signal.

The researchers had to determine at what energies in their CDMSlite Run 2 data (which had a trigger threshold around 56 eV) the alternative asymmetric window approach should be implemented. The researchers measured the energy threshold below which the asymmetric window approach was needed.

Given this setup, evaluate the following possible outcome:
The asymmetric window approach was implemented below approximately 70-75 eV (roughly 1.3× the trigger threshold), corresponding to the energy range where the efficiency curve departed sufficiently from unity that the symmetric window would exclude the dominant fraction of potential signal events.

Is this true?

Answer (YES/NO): NO